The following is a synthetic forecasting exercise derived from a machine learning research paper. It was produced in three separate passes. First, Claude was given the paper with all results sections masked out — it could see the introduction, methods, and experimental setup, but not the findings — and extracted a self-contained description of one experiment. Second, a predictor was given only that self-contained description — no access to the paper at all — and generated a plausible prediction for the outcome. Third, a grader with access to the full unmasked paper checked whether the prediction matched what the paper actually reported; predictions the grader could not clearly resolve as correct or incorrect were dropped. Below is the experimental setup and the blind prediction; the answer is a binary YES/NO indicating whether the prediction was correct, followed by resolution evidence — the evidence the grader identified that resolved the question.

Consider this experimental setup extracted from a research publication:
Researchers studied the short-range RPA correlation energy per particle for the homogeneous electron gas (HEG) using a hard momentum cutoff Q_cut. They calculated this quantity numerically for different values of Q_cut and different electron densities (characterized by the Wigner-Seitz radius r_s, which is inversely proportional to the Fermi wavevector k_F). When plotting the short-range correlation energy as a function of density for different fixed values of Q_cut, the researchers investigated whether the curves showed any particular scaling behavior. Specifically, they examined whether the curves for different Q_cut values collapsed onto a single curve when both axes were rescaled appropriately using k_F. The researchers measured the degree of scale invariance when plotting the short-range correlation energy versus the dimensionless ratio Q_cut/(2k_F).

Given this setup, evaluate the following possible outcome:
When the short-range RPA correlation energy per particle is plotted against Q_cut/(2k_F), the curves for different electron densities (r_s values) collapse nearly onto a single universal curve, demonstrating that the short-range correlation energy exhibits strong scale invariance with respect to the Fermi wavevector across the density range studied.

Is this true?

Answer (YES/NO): YES